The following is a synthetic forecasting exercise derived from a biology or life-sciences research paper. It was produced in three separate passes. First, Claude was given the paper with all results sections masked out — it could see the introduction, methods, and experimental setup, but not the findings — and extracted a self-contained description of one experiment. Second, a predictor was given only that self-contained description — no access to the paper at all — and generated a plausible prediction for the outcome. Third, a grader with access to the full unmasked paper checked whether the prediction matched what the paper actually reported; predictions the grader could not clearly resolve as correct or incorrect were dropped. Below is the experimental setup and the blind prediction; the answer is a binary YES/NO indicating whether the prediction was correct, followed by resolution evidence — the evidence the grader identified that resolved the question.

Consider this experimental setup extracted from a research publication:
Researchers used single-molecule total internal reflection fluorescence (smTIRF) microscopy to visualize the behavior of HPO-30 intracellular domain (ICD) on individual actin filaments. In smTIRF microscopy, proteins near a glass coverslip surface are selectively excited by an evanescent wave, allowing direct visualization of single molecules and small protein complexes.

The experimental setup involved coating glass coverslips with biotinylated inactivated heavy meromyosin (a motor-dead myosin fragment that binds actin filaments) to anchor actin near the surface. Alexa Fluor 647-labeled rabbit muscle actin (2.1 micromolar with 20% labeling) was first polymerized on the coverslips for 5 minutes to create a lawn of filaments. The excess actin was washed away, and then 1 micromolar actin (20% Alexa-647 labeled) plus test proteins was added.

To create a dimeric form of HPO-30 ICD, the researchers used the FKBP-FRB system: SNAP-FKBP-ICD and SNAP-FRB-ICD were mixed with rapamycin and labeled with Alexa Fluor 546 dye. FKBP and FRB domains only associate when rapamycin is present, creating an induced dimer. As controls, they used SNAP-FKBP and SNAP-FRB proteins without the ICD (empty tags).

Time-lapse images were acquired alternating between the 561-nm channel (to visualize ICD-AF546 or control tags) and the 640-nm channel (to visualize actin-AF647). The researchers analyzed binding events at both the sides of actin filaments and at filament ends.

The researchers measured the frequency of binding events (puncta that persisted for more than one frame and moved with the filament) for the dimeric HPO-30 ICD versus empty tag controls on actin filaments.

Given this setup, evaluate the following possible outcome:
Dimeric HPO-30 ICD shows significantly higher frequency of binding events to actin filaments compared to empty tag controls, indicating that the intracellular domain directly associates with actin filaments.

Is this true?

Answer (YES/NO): YES